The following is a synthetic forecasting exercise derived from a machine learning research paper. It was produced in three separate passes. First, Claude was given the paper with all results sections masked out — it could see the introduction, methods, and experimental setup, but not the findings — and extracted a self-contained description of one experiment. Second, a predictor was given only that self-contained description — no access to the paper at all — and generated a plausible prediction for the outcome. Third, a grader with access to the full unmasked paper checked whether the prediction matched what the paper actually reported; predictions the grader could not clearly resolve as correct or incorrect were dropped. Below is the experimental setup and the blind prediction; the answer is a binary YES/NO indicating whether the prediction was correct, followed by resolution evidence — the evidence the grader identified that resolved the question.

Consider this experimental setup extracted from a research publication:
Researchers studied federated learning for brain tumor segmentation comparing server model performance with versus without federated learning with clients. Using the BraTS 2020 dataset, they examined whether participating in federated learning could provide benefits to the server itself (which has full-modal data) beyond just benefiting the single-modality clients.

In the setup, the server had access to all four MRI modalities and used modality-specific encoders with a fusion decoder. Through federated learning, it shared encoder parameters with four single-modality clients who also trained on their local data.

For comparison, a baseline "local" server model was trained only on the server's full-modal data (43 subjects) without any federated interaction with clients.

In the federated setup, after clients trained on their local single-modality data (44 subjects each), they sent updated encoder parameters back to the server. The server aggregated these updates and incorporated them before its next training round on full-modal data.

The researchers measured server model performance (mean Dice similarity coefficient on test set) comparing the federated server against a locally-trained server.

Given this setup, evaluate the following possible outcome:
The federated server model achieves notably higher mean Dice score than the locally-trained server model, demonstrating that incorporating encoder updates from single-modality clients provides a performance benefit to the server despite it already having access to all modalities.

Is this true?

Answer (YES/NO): YES